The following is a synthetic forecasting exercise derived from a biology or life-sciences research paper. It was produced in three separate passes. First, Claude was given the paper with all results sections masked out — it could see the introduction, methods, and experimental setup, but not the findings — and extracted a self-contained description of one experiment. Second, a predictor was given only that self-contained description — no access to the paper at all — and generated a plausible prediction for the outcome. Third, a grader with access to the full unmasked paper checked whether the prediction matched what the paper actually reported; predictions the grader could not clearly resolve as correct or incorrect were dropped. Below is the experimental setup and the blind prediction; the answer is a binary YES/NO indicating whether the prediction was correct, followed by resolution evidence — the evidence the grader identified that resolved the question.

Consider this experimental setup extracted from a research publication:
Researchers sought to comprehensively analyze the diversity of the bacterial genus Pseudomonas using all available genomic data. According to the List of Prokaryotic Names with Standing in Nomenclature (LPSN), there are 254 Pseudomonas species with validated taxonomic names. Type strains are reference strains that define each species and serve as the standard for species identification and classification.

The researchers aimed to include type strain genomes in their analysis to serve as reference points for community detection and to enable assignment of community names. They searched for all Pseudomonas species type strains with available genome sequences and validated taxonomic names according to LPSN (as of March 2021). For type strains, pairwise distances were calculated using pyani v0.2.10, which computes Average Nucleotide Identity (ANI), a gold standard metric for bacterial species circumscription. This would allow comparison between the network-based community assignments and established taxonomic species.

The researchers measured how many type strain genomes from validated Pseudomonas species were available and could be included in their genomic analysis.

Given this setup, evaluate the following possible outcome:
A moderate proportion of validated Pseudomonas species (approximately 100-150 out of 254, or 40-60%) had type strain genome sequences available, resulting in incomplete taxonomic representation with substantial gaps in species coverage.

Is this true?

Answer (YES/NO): NO